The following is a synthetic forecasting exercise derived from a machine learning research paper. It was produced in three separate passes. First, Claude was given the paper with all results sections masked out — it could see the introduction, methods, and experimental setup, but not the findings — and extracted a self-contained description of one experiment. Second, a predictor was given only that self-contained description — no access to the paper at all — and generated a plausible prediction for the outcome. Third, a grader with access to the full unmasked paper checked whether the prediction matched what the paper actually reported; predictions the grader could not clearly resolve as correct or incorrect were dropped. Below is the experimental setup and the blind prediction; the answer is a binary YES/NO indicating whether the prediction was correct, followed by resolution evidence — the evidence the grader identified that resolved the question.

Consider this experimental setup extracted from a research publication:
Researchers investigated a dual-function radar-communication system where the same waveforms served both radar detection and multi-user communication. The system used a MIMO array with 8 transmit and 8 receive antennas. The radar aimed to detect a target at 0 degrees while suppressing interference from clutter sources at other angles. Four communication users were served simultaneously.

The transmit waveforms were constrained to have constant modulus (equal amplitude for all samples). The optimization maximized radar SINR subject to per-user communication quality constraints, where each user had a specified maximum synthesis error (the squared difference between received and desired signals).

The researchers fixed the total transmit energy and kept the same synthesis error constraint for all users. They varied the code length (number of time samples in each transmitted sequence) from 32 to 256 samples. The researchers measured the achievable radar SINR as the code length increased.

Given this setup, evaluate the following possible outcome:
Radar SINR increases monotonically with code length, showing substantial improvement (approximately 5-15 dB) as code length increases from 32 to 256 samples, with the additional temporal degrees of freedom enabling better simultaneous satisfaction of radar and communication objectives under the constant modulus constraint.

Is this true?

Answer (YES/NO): NO